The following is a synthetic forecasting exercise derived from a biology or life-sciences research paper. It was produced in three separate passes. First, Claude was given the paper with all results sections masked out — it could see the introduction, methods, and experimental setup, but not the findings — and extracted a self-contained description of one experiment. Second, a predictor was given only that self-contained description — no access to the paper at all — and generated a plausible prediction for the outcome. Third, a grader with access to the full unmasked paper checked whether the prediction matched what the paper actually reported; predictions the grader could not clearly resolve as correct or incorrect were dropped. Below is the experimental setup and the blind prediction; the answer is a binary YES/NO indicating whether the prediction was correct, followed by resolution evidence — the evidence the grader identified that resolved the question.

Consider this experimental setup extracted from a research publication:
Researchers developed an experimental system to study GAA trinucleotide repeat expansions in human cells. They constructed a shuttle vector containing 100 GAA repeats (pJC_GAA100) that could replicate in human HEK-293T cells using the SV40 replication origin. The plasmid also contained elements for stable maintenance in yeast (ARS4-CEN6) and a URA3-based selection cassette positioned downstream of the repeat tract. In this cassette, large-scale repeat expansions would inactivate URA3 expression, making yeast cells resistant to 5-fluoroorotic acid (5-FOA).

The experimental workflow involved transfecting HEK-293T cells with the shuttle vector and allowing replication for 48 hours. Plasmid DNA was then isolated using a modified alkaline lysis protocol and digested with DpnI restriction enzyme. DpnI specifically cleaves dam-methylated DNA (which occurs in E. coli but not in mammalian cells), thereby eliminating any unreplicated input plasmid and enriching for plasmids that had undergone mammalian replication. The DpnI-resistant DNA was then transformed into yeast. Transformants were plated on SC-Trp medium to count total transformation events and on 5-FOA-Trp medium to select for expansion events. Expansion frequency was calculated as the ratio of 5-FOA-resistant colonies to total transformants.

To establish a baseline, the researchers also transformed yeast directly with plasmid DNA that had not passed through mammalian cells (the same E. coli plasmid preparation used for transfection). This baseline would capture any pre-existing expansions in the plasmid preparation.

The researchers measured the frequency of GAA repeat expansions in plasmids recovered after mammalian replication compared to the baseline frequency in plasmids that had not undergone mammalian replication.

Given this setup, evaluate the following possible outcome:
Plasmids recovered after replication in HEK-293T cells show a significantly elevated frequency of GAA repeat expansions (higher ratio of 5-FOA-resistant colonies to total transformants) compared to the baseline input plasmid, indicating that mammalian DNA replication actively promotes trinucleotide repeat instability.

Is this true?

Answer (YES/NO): YES